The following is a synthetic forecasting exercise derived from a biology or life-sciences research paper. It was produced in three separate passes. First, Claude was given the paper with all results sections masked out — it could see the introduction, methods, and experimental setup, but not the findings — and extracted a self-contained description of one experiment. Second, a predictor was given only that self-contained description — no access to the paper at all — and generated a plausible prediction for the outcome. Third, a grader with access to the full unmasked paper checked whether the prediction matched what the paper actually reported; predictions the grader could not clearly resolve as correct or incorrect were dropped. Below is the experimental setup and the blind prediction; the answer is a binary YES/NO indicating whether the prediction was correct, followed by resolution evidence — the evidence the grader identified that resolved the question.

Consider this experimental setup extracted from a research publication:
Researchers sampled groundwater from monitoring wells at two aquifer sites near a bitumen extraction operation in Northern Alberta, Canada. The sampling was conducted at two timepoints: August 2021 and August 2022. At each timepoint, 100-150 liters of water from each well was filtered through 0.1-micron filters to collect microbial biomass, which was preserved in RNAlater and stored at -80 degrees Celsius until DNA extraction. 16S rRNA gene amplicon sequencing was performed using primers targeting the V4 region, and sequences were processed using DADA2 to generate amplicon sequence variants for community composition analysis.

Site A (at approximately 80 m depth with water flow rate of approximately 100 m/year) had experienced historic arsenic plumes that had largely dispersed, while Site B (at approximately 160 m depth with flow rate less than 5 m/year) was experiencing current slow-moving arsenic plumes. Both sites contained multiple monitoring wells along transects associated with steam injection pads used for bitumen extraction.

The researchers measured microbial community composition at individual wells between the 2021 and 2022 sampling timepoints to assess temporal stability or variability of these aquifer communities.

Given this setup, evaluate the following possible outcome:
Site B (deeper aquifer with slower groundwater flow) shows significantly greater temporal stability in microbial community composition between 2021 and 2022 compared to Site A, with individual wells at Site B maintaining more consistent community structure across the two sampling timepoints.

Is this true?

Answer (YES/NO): NO